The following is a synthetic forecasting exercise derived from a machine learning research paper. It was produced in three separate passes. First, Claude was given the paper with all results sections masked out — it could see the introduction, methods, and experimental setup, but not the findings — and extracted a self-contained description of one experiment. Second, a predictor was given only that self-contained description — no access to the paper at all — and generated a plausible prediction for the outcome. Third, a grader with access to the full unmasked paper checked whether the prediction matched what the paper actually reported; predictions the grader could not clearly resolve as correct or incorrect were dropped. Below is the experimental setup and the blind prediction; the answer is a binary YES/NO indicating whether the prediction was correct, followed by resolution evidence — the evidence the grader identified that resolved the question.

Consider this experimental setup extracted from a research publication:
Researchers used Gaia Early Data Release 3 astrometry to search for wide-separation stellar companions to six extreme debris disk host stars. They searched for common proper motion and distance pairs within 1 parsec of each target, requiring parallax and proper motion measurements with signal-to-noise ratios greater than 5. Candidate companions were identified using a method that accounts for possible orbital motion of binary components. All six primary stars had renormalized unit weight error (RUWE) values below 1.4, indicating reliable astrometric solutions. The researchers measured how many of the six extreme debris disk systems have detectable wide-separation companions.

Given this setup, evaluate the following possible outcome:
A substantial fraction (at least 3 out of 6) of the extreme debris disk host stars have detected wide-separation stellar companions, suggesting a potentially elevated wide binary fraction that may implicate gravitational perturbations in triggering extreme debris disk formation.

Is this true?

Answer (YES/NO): YES